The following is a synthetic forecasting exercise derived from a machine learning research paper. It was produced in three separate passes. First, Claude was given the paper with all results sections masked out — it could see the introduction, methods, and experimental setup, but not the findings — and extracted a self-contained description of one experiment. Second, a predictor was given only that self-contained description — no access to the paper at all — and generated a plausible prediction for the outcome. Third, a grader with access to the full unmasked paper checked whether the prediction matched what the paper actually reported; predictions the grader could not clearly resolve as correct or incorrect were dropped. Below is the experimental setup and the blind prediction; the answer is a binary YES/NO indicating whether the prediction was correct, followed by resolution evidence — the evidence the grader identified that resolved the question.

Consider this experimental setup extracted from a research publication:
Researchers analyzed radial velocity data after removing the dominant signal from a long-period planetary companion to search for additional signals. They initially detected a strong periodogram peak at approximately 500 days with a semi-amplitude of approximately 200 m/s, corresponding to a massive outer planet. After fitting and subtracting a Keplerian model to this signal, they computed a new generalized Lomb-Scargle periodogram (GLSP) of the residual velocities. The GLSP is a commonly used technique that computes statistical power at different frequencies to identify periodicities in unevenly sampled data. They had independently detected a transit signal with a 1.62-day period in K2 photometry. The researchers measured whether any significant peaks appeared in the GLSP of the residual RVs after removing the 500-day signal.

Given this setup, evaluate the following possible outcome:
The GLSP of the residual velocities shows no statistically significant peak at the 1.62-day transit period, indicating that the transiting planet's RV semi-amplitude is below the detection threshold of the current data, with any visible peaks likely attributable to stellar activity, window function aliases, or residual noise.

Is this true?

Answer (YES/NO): NO